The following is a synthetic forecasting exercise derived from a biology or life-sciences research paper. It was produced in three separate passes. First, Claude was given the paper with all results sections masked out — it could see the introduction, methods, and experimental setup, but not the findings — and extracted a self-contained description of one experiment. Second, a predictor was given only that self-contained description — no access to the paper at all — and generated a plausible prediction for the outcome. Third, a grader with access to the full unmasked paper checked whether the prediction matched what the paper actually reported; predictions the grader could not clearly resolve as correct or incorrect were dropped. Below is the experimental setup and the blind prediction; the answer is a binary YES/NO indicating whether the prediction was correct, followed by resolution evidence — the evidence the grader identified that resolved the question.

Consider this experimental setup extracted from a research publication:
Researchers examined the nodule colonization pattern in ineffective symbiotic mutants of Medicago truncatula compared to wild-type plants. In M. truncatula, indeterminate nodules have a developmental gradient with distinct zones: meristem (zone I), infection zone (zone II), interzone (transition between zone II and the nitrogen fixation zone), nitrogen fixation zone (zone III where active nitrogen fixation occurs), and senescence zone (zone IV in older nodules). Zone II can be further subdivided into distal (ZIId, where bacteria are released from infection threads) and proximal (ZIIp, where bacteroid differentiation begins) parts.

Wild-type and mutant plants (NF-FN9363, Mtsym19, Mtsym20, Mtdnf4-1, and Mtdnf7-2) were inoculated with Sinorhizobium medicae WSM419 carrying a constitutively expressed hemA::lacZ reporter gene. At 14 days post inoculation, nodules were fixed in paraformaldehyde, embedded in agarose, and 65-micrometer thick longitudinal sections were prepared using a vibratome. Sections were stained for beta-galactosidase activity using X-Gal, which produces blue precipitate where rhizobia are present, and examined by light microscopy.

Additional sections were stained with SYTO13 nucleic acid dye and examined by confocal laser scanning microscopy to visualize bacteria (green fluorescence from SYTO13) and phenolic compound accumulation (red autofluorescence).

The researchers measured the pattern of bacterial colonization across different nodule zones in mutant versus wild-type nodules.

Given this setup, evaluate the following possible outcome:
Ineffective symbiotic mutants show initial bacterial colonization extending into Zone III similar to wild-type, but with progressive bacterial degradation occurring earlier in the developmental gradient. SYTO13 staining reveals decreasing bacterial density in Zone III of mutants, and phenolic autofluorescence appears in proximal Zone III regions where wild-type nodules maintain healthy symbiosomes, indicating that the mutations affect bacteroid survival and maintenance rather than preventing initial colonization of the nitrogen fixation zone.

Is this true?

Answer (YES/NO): NO